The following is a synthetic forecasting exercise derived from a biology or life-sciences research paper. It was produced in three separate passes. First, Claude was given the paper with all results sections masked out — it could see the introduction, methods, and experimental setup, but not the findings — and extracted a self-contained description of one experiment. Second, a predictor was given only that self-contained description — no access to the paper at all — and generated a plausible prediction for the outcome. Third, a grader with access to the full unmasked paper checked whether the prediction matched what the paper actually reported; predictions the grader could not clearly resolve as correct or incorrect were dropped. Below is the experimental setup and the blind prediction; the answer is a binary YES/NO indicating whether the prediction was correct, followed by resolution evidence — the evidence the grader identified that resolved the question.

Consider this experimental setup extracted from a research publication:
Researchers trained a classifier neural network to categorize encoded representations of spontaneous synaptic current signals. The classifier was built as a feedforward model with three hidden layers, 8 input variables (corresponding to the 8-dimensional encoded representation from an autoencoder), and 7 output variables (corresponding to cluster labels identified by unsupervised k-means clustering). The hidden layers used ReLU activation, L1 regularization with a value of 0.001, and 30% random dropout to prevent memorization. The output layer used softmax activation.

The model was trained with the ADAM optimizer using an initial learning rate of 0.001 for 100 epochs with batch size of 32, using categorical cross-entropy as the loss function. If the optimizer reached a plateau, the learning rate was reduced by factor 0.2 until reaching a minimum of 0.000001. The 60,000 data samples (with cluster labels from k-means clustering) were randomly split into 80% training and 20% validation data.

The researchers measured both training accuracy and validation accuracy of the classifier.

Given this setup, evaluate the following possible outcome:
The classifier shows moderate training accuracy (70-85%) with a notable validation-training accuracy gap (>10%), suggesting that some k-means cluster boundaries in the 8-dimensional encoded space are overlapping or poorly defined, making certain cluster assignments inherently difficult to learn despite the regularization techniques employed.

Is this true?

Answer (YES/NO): NO